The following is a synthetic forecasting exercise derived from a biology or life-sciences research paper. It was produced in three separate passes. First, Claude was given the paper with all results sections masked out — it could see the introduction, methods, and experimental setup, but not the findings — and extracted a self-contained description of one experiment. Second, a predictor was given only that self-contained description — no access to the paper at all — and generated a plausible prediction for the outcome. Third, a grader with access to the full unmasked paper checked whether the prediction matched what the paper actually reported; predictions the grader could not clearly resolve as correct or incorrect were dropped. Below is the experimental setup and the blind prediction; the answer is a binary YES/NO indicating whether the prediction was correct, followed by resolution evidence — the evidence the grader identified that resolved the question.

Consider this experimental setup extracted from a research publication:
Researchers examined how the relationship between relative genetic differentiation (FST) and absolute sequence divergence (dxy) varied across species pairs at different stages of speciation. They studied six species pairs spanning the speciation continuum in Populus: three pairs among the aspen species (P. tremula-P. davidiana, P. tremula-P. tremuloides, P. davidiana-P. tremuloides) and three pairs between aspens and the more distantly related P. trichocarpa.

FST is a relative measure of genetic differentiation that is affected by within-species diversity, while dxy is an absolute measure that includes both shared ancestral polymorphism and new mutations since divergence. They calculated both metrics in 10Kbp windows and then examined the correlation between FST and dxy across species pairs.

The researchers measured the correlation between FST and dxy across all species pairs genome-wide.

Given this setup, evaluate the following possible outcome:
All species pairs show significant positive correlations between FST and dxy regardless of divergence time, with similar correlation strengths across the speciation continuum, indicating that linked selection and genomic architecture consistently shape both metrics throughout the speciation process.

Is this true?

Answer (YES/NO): NO